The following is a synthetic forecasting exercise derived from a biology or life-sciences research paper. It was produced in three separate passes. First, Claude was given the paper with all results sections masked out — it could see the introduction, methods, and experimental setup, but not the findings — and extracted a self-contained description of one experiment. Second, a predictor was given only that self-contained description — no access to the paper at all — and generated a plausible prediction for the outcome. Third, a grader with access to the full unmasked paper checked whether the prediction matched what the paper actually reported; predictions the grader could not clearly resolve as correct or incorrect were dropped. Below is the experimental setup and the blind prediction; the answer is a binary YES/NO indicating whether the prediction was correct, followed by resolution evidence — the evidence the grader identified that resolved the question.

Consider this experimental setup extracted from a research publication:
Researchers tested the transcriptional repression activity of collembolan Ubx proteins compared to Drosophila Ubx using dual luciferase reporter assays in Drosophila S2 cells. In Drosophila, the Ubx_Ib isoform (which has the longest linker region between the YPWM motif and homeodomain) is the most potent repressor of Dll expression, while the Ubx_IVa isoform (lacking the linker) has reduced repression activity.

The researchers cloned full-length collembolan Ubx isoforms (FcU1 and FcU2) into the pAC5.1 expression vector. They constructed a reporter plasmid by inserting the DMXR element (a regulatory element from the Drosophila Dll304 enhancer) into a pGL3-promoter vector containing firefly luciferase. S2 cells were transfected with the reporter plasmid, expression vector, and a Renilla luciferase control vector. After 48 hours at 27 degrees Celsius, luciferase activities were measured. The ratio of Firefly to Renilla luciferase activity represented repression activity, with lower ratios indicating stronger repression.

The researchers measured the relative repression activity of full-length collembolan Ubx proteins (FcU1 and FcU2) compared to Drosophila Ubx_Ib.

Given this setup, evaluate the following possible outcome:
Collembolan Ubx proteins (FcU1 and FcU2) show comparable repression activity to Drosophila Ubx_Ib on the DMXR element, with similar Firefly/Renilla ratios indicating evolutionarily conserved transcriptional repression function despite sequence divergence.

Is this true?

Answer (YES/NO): YES